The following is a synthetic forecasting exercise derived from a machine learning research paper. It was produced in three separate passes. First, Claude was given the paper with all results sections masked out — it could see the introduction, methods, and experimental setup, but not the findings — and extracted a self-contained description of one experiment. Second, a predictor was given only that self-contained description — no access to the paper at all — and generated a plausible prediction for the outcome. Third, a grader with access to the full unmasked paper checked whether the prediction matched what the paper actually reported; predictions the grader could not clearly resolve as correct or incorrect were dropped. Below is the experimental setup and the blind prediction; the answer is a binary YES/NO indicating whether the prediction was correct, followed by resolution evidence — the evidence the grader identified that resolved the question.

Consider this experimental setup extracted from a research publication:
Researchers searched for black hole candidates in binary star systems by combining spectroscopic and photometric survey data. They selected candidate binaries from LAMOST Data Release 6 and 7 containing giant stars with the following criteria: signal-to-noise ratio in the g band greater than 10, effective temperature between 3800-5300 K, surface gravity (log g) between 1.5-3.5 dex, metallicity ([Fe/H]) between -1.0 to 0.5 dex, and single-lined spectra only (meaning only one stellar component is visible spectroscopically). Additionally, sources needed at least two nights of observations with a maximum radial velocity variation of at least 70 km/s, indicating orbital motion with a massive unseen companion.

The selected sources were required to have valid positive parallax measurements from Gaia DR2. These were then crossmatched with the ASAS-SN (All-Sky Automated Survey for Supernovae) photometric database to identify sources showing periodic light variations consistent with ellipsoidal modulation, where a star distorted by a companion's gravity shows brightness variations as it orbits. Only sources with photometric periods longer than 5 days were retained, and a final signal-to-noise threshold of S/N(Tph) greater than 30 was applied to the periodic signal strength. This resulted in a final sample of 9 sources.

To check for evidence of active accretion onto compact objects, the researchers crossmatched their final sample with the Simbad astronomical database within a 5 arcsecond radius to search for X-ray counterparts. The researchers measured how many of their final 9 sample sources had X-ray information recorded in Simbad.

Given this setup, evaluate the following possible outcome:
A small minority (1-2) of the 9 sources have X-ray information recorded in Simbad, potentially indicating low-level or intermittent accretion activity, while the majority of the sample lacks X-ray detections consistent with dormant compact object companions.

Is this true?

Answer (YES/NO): YES